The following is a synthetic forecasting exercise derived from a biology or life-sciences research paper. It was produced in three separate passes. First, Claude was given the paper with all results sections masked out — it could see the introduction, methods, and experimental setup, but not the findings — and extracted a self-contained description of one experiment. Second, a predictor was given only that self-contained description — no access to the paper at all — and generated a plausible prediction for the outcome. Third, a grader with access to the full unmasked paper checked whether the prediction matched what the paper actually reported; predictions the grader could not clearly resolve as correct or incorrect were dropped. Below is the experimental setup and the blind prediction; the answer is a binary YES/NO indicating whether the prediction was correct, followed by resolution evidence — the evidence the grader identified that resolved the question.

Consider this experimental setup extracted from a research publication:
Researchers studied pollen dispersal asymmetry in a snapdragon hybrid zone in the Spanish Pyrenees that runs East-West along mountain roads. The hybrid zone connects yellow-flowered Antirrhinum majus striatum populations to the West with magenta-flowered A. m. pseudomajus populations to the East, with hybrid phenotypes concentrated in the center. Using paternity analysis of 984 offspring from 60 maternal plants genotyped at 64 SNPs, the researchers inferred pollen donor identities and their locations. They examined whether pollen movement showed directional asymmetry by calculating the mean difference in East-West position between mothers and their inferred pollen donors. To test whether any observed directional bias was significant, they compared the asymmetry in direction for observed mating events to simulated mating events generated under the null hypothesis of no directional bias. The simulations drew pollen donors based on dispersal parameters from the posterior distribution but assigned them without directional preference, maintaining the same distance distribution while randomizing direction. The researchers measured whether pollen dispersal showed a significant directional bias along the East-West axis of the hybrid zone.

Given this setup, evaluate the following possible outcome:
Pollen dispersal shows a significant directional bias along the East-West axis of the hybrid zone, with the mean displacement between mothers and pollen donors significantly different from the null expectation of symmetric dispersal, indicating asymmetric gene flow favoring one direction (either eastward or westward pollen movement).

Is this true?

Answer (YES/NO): YES